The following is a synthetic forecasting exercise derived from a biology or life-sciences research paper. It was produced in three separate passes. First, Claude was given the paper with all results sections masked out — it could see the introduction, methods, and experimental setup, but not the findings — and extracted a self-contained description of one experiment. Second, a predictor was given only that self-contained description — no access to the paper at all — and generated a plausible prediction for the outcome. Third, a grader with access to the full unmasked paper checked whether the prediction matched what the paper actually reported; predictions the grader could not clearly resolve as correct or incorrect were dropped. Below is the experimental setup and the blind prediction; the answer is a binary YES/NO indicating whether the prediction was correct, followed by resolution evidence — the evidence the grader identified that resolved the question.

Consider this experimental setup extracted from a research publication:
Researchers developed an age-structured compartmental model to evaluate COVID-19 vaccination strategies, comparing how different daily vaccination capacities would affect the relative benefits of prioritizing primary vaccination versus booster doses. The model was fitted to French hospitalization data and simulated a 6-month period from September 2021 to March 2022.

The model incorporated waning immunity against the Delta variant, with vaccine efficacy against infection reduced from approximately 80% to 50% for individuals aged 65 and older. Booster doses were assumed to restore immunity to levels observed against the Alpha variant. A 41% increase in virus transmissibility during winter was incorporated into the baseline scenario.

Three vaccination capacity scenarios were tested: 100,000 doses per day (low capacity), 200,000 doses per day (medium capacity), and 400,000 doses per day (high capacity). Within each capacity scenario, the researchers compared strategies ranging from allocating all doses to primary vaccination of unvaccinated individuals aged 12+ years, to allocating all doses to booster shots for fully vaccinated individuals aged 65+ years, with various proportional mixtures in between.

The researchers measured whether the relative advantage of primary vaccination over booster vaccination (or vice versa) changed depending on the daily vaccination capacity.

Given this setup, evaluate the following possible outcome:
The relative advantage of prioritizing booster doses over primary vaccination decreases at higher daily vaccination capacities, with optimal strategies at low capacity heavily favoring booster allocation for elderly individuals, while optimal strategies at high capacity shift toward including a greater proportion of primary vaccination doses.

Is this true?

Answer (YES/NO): NO